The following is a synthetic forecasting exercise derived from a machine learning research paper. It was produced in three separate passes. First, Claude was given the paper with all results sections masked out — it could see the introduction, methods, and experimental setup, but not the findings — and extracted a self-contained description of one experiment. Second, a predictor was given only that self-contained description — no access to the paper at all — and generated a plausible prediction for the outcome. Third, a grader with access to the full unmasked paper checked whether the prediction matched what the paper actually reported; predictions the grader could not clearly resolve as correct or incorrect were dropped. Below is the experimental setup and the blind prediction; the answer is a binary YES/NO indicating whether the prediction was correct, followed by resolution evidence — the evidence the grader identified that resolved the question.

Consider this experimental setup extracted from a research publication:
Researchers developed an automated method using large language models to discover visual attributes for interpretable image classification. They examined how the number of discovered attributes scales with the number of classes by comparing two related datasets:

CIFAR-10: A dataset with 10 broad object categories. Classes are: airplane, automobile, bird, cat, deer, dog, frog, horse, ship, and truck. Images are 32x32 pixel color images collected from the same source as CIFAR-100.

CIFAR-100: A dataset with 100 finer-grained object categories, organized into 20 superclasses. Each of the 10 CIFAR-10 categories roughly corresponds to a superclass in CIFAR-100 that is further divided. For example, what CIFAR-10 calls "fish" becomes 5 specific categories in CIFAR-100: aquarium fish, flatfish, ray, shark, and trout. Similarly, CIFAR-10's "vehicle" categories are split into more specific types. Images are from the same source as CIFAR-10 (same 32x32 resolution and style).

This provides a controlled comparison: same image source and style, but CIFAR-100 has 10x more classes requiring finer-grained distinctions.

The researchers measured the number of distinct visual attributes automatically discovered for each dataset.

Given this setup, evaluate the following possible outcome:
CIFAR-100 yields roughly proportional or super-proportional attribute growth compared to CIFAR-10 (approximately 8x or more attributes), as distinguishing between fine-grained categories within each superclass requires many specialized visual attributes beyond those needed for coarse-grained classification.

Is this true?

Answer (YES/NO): NO